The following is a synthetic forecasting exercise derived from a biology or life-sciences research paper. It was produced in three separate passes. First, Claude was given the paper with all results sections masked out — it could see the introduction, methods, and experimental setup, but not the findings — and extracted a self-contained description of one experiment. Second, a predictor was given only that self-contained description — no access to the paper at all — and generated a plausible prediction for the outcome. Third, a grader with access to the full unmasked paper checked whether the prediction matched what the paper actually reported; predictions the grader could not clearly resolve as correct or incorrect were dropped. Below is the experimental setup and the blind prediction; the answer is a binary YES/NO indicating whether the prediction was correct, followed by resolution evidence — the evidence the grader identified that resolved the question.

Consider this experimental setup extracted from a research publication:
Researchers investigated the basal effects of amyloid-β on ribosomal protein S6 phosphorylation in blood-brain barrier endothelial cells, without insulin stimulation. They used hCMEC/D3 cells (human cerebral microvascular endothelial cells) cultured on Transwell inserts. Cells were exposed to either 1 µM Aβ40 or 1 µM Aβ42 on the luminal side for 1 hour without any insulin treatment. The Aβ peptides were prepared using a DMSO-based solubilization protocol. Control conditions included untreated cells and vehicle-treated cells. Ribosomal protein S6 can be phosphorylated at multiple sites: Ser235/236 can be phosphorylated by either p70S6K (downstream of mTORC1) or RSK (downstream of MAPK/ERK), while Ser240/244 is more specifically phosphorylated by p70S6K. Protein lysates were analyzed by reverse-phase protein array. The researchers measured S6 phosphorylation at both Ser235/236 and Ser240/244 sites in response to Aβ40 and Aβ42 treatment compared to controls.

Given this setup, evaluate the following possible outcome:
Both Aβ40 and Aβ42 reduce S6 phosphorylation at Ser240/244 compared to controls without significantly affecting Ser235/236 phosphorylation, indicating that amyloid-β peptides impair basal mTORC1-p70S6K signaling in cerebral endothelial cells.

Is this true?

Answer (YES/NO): NO